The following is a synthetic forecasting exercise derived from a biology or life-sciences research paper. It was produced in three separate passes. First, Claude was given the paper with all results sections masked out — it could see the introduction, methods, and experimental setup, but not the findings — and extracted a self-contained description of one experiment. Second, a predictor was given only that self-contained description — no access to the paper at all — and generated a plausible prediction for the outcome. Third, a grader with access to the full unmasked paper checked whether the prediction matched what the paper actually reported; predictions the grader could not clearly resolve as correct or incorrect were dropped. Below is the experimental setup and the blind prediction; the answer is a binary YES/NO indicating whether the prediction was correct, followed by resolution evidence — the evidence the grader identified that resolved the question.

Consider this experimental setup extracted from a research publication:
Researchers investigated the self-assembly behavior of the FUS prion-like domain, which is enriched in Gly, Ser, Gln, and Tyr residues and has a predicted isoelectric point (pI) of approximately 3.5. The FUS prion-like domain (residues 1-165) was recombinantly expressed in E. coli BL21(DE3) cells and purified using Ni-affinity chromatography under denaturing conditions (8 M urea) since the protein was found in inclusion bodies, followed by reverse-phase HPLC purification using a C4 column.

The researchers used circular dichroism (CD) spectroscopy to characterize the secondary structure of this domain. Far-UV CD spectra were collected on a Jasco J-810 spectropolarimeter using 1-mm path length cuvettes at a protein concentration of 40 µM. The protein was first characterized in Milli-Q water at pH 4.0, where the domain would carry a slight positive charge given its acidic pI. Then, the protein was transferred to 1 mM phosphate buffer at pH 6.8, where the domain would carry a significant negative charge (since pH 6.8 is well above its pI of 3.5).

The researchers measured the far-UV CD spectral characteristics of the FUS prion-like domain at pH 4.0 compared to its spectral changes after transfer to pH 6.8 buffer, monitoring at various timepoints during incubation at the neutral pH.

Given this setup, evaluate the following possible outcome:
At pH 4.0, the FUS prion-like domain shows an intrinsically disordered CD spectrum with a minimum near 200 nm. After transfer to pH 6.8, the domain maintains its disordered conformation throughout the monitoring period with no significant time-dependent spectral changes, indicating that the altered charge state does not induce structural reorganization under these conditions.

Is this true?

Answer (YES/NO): NO